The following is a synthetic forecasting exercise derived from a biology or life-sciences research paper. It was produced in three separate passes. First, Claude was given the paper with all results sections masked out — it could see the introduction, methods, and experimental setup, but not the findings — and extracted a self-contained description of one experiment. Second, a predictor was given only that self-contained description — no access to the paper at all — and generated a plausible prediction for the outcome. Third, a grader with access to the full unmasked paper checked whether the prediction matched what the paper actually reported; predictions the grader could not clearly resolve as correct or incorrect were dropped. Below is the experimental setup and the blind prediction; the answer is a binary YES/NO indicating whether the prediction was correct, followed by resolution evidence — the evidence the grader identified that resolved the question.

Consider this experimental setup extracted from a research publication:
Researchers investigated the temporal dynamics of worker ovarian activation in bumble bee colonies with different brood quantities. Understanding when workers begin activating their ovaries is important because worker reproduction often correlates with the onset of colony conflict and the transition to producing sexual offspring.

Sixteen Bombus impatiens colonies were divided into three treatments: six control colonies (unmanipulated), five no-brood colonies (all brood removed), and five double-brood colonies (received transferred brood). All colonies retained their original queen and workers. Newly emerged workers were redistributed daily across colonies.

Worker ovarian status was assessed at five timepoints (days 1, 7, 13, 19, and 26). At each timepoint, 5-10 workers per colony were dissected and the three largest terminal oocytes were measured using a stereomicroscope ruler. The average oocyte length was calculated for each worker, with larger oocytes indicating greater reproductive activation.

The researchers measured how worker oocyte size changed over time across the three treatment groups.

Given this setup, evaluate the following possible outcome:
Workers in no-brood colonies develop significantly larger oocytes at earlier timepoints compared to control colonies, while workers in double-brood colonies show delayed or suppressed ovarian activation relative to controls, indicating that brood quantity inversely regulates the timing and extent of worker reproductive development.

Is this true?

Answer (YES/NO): YES